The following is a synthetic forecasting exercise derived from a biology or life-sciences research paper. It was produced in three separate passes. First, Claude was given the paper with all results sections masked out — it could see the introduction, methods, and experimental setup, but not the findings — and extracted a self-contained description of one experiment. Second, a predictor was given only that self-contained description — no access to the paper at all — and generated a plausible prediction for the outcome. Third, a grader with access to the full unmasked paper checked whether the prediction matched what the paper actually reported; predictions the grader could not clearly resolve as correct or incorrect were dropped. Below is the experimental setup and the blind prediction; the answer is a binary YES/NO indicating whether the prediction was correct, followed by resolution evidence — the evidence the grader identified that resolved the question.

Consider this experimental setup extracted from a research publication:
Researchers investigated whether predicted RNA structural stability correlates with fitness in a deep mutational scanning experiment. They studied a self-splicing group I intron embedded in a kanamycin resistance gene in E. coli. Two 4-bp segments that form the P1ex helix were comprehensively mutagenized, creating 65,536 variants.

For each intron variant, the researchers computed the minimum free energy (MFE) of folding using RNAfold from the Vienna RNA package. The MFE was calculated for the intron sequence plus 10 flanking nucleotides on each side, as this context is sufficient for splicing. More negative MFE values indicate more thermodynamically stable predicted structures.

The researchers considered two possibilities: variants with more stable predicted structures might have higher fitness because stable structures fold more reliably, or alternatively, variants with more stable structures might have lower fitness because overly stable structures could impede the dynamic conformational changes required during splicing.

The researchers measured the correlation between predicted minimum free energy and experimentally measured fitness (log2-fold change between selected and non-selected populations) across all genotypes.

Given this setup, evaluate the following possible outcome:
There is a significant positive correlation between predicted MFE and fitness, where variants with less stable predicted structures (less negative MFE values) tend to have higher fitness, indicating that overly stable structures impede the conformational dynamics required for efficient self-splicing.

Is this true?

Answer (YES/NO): NO